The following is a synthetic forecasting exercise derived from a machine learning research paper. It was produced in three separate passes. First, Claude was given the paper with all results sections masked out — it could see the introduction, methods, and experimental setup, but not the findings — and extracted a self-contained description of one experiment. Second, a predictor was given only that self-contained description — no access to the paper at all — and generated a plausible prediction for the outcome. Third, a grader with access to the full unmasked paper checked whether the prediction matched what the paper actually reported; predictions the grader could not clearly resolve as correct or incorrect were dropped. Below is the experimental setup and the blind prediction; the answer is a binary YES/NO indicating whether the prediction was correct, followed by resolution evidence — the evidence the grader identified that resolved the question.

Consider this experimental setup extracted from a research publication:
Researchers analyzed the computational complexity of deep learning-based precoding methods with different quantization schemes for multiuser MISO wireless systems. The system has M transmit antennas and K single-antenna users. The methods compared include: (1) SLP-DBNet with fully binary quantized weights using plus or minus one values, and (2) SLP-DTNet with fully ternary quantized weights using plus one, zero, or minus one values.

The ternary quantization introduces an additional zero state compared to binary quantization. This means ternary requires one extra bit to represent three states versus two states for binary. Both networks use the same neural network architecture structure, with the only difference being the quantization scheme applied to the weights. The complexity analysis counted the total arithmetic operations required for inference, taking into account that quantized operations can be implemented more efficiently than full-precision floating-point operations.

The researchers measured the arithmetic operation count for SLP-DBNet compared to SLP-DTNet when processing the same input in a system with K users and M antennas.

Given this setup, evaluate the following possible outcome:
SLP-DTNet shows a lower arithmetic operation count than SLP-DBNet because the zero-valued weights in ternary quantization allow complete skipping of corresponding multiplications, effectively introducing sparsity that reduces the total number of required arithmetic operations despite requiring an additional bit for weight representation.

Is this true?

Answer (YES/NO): NO